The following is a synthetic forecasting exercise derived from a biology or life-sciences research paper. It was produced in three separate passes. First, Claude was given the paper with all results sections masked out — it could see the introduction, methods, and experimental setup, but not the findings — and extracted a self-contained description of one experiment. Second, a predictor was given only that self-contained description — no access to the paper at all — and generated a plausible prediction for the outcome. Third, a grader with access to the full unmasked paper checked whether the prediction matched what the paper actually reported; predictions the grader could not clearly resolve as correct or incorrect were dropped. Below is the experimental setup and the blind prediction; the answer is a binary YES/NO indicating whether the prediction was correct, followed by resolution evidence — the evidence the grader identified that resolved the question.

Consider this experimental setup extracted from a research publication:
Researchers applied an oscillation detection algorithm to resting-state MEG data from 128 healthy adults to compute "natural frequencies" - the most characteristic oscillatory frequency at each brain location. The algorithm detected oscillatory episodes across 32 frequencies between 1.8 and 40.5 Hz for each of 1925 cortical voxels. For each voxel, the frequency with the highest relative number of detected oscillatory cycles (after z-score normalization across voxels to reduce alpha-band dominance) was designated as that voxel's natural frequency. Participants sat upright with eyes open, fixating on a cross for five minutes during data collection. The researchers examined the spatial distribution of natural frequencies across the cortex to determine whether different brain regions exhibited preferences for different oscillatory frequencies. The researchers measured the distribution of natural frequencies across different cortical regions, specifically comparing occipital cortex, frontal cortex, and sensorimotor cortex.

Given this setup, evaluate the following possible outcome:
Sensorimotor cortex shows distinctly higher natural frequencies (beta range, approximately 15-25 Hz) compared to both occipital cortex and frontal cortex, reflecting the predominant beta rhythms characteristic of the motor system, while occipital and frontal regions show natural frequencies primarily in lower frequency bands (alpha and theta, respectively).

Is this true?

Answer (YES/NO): NO